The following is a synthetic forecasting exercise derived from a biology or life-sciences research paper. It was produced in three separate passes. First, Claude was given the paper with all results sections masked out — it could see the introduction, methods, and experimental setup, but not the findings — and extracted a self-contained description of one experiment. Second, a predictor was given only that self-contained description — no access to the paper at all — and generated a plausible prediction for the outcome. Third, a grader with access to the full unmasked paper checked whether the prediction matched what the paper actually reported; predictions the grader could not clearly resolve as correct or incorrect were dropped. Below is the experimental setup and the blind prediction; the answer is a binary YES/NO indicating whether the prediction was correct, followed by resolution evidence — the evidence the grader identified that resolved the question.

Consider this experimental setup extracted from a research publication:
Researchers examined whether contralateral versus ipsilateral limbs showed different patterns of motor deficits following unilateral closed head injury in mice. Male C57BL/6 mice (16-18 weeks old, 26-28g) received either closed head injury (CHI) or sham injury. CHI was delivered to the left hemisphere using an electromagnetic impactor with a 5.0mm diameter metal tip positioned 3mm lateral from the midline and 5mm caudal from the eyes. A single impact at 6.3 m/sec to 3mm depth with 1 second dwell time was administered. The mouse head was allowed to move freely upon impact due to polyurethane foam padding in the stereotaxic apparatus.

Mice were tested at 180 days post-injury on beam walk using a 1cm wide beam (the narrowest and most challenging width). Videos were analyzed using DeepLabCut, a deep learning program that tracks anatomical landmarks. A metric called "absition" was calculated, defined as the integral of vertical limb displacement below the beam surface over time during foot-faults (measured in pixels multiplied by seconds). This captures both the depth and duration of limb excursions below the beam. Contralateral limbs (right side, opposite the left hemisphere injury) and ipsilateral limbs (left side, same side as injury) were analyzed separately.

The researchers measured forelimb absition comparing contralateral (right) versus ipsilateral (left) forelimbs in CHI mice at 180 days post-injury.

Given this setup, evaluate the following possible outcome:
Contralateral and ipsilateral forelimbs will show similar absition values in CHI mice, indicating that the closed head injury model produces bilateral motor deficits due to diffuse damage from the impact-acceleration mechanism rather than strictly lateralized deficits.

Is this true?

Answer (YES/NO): NO